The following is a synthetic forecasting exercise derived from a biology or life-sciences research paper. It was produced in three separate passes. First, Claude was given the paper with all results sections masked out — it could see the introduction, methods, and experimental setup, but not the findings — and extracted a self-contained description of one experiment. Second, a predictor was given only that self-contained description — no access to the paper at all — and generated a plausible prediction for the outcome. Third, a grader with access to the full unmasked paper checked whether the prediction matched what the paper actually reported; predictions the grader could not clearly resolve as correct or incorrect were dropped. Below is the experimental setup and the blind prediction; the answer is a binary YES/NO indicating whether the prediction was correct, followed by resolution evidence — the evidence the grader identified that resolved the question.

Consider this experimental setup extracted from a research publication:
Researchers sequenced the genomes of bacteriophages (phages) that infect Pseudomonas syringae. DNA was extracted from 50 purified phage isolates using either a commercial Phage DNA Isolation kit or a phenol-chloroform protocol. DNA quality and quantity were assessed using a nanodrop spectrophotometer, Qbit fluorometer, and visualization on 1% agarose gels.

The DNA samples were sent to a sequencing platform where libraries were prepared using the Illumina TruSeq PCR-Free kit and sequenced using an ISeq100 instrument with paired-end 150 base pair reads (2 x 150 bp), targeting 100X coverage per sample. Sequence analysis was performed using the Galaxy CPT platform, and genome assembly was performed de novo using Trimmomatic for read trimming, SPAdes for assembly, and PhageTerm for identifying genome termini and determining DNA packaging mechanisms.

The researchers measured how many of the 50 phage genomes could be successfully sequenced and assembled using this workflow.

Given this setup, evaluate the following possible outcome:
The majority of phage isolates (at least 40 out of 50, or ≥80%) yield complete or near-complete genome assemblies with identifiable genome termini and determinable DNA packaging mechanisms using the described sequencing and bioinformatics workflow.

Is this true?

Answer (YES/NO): NO